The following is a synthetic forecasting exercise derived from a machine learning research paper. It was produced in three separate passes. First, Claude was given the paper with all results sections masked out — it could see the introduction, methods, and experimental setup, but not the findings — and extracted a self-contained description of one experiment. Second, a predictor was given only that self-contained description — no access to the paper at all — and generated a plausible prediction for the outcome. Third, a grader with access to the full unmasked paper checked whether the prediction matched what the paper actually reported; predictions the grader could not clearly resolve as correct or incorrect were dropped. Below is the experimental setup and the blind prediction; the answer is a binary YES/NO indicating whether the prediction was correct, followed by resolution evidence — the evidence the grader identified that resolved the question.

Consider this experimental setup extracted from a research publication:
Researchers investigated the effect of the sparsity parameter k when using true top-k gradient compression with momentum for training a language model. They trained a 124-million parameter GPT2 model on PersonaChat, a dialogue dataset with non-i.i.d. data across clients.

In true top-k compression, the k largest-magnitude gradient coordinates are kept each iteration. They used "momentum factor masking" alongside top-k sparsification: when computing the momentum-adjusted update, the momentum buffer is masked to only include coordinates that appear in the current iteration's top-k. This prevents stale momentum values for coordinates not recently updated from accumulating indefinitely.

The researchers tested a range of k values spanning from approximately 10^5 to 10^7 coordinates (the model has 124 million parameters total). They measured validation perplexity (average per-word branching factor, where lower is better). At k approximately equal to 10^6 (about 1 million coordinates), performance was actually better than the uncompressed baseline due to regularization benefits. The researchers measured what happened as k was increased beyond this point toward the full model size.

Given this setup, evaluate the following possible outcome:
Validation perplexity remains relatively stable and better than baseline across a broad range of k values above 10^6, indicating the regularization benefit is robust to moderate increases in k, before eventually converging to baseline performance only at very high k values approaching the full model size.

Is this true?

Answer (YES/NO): NO